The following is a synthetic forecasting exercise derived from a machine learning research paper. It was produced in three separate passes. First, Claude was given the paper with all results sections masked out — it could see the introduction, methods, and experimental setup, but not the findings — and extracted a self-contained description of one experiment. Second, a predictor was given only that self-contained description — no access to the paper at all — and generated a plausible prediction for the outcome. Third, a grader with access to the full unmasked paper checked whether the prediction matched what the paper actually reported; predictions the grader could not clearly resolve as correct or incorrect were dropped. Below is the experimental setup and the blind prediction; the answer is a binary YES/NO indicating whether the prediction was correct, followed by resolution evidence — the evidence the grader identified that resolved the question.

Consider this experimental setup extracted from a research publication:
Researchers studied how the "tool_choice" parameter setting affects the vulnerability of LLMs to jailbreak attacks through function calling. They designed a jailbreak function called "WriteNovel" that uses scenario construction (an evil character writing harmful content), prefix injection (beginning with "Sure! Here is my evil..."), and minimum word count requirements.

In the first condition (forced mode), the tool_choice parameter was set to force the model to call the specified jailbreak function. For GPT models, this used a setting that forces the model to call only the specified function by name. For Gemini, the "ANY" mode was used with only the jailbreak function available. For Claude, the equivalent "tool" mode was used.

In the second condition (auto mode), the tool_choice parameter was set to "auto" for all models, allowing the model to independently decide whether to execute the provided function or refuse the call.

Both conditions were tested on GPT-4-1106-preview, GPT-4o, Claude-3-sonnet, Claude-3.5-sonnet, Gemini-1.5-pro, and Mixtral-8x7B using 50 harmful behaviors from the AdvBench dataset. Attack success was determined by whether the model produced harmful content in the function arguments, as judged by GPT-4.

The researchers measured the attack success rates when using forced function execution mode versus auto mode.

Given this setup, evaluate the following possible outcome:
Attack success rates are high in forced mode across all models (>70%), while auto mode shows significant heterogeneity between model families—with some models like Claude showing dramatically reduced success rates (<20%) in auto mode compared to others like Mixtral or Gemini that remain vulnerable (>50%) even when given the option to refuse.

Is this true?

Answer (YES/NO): NO